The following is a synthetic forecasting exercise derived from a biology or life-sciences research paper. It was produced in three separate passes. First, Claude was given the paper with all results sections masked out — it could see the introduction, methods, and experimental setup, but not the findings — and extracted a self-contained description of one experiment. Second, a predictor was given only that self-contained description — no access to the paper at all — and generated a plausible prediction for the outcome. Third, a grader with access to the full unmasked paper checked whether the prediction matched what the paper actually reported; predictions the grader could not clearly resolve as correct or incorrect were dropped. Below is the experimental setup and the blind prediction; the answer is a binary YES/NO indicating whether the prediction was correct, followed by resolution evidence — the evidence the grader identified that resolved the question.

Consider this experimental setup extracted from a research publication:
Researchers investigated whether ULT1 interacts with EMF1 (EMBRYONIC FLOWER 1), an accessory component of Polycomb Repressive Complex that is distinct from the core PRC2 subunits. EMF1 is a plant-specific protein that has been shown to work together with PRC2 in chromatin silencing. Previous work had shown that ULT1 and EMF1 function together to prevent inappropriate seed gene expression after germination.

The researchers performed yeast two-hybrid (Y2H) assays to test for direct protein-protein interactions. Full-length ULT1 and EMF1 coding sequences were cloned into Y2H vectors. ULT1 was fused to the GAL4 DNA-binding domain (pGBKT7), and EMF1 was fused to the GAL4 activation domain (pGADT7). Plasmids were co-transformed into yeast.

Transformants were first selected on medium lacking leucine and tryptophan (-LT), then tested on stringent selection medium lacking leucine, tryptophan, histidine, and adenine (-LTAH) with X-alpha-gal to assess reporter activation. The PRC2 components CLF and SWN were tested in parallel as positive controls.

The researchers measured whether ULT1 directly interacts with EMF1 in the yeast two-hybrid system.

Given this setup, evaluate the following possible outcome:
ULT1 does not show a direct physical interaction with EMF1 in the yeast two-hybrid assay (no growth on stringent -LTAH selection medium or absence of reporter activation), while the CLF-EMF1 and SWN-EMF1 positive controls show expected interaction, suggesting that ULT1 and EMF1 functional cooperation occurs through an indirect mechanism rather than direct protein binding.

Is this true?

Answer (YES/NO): NO